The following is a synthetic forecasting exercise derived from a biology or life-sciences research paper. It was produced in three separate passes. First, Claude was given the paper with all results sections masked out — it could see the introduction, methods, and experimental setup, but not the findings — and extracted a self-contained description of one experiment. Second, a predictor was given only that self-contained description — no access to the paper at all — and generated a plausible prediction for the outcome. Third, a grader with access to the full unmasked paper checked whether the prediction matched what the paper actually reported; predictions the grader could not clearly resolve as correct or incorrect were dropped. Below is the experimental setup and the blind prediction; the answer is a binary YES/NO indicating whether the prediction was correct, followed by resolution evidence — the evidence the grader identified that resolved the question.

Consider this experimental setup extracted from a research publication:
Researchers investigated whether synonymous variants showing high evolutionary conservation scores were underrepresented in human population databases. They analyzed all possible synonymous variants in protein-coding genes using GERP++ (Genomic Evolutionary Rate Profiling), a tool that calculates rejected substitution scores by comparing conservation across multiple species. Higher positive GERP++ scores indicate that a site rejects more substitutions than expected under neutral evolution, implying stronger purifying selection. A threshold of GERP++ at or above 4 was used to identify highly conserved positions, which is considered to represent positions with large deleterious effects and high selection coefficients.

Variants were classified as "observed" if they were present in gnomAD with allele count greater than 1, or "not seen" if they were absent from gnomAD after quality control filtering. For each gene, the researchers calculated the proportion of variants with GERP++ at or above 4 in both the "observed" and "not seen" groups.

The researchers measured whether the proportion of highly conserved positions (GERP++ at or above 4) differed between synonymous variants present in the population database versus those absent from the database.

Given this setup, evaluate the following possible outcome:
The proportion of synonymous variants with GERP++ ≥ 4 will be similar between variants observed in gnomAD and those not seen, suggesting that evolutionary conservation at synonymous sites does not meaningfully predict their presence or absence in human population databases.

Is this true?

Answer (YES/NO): NO